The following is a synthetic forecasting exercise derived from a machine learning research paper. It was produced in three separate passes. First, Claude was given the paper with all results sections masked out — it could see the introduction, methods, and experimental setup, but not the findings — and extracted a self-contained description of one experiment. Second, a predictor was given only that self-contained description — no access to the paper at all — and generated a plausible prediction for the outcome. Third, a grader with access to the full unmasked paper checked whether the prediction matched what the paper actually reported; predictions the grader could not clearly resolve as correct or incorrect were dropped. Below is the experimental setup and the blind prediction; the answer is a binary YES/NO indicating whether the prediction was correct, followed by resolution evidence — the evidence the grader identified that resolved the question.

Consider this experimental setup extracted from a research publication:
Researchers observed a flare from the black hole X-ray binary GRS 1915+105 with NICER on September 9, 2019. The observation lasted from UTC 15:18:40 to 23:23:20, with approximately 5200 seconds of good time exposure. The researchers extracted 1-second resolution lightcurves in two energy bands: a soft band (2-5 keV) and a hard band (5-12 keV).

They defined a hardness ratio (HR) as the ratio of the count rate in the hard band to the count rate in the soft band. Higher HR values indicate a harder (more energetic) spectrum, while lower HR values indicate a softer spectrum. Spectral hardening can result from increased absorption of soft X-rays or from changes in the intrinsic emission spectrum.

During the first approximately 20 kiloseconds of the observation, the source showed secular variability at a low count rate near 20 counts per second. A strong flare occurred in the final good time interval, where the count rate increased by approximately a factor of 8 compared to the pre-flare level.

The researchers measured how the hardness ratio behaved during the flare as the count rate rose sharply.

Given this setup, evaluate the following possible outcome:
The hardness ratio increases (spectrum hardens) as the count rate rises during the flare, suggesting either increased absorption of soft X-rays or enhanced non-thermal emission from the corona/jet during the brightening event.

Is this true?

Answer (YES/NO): YES